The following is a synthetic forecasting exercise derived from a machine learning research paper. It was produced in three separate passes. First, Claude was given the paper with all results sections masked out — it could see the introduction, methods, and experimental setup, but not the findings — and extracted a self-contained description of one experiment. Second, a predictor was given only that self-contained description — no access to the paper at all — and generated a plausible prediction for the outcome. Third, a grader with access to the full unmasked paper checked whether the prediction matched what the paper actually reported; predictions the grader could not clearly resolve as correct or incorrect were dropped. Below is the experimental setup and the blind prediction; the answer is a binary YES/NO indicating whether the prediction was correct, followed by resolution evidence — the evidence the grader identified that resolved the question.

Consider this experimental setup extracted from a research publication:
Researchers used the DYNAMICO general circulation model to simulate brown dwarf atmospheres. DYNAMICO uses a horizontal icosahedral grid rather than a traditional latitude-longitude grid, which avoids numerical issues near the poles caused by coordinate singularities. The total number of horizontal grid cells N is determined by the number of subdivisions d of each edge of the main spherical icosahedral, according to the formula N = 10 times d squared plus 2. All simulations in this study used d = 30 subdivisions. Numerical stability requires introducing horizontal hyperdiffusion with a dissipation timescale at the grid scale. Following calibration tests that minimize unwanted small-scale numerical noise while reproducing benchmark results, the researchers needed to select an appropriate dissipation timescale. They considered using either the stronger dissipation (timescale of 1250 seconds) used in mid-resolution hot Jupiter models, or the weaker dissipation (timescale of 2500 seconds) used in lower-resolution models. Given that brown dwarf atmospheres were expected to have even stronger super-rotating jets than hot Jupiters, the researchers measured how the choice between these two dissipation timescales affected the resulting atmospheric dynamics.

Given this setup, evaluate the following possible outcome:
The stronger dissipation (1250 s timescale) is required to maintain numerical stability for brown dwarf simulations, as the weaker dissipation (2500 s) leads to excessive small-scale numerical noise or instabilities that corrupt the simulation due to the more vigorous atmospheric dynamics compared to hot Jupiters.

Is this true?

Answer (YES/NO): NO